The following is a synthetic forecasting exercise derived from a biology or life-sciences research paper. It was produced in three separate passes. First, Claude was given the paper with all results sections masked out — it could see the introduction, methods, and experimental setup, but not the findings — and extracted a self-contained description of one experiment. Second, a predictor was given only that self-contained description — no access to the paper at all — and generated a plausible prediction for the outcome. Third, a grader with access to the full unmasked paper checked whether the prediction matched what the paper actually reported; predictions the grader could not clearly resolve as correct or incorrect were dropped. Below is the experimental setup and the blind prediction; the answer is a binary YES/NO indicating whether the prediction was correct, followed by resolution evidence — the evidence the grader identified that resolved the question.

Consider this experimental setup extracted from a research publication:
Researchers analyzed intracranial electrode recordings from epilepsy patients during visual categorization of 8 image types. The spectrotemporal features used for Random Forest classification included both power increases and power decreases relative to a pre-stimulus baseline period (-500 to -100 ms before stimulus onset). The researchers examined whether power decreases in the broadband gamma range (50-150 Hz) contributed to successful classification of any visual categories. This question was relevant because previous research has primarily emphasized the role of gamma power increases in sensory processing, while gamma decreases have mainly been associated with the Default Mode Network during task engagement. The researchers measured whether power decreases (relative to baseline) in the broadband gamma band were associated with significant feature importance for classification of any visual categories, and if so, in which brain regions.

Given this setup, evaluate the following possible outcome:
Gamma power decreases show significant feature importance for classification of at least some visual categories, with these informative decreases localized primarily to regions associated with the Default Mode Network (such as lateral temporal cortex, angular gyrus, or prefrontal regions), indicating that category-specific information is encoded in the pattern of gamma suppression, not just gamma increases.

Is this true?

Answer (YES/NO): NO